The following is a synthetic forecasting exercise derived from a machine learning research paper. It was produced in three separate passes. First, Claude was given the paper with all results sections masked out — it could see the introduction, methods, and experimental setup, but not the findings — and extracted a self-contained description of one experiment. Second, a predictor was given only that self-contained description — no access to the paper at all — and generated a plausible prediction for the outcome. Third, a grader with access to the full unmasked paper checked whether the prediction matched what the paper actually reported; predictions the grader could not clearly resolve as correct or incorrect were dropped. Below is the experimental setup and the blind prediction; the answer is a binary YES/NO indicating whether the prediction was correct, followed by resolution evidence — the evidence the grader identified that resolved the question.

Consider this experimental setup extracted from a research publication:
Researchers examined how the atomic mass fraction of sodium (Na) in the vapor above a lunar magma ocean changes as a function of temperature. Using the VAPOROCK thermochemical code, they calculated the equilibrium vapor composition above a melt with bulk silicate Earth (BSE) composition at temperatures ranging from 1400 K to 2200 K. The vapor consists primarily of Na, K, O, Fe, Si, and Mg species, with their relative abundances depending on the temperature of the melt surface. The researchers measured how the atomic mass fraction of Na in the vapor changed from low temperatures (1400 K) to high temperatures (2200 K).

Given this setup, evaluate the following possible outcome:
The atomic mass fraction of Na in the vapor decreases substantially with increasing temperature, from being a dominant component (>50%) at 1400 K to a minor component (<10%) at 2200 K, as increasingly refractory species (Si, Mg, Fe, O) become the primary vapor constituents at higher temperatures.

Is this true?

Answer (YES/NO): NO